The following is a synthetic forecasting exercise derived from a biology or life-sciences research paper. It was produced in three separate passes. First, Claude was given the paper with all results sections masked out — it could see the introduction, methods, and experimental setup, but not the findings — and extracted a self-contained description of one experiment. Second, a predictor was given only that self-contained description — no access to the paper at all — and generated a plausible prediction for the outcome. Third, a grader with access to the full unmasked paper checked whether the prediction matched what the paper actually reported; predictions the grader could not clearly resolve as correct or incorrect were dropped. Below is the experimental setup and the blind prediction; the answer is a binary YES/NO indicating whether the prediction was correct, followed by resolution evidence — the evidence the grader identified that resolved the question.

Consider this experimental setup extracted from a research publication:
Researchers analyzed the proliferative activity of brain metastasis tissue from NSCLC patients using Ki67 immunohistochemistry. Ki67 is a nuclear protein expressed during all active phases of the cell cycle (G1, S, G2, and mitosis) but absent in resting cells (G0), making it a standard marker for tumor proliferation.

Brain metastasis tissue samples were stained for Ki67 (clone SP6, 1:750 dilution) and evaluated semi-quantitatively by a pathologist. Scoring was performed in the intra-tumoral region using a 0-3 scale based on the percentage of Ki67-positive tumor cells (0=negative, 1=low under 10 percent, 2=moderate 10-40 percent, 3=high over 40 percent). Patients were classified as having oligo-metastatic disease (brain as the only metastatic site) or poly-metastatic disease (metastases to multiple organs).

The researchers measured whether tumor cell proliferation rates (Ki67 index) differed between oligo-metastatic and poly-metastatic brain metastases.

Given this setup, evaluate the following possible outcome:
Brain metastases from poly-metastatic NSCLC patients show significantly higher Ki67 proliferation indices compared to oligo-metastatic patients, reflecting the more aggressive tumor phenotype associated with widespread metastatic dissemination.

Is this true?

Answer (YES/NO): NO